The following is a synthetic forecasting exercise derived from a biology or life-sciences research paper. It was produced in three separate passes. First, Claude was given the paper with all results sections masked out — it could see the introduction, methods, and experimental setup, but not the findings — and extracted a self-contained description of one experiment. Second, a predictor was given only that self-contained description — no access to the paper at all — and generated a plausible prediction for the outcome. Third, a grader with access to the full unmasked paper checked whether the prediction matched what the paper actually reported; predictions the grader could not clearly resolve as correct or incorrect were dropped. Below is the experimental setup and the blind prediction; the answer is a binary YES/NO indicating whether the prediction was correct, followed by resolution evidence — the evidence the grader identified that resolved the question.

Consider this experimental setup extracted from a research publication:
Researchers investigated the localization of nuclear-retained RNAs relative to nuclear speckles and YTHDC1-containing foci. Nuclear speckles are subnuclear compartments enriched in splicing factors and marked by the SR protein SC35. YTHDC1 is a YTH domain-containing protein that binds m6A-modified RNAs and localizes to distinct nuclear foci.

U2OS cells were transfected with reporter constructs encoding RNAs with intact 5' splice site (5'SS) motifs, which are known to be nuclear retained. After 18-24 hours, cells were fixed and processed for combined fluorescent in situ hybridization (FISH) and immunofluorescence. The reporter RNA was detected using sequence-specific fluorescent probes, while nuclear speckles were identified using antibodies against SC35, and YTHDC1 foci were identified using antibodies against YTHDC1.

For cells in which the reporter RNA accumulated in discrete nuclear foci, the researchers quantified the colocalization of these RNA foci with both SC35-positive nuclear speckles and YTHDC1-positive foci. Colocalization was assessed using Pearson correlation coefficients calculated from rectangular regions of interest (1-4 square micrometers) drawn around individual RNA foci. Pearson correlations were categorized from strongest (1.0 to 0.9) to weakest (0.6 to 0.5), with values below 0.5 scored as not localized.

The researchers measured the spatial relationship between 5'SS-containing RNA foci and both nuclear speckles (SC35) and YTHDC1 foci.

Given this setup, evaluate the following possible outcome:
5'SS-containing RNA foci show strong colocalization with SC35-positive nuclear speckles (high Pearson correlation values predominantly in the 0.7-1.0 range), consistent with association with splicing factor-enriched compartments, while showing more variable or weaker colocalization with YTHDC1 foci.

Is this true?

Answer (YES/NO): NO